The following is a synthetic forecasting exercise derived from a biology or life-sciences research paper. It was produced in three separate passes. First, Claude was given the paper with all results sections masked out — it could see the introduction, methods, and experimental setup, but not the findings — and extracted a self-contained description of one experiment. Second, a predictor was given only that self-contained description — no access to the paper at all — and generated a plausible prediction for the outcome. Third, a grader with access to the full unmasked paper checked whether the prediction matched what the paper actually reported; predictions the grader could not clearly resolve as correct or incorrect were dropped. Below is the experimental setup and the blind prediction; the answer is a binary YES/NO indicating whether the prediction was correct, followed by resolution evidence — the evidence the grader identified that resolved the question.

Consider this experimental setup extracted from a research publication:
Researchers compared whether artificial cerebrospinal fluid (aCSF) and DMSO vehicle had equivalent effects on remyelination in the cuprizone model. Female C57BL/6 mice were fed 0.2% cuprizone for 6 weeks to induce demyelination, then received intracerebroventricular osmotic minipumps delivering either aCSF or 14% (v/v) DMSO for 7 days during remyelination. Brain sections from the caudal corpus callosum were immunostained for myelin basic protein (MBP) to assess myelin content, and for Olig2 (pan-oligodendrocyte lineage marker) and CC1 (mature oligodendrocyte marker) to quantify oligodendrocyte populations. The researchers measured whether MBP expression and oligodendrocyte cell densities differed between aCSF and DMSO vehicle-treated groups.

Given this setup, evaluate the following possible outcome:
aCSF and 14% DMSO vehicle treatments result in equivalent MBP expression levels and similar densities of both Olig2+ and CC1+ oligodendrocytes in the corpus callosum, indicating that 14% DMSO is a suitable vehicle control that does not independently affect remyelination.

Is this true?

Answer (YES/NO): NO